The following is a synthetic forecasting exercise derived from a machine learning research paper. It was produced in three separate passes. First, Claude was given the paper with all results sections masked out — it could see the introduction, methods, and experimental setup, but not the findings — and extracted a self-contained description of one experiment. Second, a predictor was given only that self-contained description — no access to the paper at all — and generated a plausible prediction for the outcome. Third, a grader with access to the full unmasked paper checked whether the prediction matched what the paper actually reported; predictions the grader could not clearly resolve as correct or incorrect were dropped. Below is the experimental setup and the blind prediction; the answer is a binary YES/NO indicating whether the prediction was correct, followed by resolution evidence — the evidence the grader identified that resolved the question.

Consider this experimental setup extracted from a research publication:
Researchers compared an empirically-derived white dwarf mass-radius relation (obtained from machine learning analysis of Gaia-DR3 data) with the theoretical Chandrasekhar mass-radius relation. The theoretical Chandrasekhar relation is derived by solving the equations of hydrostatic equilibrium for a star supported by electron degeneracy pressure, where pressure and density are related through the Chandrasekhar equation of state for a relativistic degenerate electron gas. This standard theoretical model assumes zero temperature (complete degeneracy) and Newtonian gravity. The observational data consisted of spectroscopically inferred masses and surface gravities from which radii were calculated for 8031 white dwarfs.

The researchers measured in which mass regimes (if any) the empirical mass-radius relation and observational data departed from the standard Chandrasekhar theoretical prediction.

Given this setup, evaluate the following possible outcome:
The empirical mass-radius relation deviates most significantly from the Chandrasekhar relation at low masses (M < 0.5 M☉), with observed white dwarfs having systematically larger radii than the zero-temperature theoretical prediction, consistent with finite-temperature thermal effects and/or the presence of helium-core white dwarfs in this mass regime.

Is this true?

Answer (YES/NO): NO